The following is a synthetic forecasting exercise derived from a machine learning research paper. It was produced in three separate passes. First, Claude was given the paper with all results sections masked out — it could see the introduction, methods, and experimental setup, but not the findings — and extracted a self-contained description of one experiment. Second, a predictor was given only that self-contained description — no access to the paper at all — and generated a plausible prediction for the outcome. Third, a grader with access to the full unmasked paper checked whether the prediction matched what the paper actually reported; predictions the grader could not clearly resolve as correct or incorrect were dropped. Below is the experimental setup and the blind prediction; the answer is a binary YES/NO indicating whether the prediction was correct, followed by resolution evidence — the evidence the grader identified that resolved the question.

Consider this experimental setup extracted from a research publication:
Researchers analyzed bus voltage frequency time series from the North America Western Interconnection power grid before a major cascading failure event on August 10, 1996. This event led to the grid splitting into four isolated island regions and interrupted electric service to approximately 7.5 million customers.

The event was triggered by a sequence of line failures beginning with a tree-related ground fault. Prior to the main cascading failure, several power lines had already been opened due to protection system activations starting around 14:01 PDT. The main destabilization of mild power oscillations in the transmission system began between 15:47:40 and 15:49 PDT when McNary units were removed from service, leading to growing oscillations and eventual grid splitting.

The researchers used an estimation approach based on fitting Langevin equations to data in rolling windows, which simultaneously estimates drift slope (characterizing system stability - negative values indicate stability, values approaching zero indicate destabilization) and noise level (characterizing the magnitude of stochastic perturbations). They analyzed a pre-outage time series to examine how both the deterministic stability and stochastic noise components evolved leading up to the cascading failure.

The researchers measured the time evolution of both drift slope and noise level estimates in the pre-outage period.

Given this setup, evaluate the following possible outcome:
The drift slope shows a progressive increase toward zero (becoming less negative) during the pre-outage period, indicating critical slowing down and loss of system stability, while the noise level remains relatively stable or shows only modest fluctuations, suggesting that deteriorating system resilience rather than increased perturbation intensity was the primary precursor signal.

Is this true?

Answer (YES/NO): NO